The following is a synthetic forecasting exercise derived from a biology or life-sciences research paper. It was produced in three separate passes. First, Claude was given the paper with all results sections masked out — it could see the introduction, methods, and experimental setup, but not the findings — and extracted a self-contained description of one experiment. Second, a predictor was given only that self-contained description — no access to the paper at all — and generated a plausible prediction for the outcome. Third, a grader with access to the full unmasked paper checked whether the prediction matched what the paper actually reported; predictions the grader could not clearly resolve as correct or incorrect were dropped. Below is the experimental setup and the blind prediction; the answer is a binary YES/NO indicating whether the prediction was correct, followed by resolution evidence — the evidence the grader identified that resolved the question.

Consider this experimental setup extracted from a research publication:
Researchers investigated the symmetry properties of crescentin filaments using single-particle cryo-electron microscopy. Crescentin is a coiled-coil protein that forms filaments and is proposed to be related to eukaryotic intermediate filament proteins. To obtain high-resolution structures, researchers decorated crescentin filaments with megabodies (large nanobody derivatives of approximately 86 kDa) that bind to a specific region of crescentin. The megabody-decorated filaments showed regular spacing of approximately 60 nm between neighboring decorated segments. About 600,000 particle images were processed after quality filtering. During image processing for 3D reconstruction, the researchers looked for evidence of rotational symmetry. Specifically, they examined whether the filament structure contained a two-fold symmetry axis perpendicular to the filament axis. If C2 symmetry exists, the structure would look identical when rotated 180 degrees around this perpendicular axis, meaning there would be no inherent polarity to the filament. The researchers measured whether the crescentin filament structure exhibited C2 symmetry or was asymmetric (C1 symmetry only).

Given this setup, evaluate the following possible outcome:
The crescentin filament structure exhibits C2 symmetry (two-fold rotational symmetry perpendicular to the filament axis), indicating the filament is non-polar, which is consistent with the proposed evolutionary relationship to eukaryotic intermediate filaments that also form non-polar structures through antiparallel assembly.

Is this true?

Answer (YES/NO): YES